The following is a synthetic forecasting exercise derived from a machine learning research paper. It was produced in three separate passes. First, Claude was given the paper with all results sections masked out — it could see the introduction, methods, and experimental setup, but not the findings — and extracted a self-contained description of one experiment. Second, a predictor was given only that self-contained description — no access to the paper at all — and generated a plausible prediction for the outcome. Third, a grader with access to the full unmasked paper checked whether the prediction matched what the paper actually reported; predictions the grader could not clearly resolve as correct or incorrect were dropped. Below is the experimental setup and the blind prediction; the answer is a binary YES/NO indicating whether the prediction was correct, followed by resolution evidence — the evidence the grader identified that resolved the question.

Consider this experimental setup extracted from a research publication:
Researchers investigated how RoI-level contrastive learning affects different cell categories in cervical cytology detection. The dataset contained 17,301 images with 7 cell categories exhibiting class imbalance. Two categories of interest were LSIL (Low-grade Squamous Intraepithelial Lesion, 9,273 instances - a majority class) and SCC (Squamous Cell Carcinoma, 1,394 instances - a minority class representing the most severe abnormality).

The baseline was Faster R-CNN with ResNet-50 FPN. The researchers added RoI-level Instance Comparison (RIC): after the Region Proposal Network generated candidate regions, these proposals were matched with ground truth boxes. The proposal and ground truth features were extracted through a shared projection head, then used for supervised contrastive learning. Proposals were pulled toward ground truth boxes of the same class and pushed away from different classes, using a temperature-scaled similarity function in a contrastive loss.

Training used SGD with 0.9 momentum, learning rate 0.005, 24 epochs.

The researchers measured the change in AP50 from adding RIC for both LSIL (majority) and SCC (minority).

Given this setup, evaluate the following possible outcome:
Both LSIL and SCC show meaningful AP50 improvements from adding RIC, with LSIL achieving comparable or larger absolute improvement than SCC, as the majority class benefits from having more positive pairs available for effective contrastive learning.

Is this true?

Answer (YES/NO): YES